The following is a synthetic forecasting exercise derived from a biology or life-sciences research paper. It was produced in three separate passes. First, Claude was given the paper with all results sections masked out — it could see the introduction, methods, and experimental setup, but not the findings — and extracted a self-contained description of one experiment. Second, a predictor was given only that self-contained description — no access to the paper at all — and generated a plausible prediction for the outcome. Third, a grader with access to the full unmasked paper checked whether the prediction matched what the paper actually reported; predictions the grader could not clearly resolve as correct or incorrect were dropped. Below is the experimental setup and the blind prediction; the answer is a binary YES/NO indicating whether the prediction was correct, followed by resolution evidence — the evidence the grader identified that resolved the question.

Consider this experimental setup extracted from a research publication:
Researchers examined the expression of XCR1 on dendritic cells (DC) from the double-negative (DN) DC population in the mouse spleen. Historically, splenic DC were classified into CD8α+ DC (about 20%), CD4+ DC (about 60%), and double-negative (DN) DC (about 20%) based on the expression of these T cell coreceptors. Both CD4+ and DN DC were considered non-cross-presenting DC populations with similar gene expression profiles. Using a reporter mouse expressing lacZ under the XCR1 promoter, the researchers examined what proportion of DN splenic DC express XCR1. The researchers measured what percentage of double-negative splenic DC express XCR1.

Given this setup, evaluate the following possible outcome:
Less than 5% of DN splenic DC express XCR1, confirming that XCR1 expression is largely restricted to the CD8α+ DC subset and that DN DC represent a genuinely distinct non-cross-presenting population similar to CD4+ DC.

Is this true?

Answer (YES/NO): NO